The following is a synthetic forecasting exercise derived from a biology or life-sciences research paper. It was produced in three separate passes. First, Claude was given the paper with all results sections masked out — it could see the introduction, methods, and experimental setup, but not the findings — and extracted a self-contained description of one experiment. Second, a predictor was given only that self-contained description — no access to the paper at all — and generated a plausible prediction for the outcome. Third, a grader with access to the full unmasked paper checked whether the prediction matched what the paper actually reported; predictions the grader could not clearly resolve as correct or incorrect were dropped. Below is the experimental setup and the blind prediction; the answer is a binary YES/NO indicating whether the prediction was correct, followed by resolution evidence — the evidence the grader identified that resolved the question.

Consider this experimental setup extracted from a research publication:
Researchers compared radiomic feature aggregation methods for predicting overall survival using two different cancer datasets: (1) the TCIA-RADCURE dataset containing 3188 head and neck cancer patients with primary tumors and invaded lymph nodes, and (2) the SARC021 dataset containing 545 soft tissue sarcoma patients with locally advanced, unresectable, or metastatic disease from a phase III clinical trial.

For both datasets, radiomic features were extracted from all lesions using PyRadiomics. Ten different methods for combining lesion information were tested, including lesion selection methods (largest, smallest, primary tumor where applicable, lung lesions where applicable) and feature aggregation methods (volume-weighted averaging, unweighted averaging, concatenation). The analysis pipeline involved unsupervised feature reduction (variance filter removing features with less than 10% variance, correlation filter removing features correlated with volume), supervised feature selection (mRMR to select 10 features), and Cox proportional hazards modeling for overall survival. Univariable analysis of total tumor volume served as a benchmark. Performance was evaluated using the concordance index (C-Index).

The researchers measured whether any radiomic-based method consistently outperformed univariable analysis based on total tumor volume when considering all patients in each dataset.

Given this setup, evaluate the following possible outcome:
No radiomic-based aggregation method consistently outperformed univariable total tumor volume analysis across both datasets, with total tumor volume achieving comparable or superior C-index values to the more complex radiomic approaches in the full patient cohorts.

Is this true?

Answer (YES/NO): YES